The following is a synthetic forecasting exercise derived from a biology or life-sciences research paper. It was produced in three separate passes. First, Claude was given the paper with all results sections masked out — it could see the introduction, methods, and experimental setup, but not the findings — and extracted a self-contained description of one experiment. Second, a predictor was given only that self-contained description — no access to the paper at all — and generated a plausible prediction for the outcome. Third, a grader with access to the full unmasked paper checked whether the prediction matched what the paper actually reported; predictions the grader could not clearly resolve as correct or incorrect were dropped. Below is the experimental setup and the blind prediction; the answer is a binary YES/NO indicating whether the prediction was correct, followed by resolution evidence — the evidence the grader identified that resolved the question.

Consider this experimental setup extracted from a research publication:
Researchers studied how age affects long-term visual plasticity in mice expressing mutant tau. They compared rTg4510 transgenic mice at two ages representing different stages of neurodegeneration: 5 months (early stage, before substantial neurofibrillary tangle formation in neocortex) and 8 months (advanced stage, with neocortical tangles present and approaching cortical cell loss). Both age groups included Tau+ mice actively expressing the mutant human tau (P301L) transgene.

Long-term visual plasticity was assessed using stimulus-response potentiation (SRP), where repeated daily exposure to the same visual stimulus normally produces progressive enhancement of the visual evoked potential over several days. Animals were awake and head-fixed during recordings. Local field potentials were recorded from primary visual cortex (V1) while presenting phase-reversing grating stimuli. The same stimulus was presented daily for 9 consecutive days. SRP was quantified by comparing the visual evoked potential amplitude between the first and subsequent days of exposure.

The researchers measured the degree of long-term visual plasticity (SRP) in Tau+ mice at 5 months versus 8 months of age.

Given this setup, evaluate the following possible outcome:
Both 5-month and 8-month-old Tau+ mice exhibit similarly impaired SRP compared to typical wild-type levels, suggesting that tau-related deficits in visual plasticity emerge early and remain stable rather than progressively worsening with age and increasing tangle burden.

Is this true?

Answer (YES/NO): NO